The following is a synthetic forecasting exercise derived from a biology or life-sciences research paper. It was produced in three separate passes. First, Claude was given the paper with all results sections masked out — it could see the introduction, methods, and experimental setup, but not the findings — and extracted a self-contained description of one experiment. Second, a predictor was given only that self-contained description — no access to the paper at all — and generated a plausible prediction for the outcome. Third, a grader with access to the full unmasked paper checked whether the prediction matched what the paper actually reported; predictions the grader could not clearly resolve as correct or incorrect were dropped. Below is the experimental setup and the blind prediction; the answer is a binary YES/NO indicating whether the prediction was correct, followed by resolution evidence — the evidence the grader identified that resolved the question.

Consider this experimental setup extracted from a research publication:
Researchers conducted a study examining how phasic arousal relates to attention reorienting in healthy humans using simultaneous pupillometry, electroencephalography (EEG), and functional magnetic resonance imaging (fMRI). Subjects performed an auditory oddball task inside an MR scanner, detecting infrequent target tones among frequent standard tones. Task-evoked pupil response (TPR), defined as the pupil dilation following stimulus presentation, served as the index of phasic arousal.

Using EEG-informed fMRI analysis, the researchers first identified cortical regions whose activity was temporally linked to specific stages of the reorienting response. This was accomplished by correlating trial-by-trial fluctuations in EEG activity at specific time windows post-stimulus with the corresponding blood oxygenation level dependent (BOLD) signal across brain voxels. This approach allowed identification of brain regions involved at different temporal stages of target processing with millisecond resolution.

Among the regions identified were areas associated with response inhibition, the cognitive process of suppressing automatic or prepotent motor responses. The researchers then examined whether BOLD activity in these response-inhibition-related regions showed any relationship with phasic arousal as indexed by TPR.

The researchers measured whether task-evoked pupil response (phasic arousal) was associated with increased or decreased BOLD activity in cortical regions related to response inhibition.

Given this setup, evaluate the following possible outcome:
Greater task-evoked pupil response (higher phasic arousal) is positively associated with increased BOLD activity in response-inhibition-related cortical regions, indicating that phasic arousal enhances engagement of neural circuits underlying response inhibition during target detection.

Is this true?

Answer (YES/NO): NO